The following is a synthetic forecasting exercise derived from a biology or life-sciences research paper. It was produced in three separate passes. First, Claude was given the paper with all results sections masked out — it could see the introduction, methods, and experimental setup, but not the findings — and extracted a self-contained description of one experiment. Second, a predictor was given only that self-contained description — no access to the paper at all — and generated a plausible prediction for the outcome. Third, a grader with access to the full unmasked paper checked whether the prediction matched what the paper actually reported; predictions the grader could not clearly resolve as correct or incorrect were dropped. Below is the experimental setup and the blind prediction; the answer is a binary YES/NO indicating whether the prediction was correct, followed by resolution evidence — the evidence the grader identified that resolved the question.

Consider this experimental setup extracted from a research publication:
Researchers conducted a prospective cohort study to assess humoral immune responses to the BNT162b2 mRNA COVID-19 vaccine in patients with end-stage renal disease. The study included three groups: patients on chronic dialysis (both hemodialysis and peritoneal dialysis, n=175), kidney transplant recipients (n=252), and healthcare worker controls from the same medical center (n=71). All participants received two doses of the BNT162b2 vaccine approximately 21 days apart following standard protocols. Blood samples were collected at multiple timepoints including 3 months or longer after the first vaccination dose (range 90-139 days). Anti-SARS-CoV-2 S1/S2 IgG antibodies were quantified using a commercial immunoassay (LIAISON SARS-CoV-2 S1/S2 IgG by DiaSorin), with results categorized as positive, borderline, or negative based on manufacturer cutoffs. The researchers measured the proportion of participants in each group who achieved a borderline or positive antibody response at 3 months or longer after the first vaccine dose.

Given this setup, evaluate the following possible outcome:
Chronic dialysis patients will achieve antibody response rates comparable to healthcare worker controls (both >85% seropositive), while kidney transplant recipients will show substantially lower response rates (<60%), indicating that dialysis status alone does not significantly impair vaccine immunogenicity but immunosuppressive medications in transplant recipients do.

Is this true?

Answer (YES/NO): NO